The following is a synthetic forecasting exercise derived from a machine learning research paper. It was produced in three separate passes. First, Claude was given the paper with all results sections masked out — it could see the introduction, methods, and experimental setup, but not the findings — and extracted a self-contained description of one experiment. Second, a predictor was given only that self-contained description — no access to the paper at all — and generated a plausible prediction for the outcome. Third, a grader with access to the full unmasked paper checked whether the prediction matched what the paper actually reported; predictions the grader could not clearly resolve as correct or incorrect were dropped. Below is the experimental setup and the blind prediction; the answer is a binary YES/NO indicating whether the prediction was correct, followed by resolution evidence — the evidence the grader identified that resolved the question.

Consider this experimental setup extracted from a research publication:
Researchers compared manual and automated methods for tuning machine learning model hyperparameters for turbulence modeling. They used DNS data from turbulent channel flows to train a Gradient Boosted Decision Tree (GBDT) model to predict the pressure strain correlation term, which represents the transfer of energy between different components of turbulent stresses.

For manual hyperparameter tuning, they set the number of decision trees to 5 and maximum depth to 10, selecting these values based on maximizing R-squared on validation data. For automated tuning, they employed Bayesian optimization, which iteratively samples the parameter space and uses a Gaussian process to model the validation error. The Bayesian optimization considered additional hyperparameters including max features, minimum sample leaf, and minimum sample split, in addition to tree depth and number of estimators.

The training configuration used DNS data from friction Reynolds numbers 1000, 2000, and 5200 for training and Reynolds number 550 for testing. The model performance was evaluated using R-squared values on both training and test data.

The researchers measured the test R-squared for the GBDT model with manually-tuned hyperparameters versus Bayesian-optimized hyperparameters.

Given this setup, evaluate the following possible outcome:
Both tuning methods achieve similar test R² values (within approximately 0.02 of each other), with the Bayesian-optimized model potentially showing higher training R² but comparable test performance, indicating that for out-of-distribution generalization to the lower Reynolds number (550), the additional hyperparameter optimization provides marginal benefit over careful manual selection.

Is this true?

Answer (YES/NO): NO